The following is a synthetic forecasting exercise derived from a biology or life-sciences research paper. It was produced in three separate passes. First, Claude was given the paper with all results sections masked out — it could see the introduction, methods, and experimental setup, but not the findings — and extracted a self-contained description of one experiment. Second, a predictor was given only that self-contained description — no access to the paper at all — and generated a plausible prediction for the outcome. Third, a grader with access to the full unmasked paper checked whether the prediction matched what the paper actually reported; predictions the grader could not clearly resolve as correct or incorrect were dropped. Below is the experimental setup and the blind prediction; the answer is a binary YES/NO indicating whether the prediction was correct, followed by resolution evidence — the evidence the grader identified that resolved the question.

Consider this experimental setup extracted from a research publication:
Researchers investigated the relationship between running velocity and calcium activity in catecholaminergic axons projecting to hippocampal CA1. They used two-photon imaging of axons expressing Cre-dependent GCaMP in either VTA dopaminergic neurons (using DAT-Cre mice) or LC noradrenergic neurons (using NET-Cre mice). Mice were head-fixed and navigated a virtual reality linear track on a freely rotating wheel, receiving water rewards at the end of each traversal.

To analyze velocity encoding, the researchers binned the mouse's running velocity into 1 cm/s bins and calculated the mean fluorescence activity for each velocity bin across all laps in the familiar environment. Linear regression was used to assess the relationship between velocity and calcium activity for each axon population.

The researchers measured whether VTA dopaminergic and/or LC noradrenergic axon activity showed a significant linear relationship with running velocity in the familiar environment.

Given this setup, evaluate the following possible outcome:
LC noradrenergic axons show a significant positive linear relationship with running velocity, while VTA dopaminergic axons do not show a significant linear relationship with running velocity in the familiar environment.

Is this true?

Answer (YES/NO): NO